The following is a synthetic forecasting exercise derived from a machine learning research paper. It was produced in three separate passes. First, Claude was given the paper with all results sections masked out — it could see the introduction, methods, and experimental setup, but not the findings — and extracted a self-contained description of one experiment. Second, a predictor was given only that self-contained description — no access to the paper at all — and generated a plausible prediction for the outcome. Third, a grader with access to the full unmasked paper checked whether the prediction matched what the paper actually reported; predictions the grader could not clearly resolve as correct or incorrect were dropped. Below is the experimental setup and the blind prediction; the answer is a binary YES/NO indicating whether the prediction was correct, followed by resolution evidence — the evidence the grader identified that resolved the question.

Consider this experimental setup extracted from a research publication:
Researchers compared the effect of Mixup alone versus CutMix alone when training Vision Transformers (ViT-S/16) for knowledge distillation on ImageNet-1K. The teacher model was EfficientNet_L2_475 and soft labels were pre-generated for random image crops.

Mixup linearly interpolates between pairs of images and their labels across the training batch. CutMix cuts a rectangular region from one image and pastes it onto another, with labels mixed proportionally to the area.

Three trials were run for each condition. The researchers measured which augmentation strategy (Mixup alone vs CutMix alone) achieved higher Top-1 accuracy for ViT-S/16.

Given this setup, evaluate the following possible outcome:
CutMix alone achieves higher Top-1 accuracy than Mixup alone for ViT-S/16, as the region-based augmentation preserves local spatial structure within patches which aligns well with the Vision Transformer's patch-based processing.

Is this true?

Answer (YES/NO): YES